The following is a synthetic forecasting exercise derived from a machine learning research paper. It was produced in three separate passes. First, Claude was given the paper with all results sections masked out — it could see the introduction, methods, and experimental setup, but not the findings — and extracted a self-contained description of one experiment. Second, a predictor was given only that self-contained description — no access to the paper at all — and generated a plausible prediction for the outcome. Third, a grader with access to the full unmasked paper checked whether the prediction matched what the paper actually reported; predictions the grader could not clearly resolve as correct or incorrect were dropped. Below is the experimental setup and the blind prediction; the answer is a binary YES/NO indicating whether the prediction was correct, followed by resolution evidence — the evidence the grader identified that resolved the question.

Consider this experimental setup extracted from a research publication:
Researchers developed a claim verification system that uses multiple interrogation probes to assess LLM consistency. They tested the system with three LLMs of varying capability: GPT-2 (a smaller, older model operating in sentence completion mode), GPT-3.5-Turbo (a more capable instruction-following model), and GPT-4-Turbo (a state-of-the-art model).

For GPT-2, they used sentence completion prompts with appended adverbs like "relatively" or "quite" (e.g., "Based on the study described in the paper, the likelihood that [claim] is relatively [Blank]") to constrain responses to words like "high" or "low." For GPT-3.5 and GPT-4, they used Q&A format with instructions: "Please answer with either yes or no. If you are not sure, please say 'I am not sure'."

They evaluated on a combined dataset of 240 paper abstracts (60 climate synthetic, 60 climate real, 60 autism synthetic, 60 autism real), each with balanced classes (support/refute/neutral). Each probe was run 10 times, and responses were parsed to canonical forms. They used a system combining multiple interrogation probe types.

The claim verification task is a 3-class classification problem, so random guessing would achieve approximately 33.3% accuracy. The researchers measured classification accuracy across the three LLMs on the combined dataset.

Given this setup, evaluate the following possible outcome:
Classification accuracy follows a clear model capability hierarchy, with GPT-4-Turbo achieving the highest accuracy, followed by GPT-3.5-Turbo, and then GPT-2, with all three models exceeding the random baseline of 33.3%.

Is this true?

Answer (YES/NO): NO